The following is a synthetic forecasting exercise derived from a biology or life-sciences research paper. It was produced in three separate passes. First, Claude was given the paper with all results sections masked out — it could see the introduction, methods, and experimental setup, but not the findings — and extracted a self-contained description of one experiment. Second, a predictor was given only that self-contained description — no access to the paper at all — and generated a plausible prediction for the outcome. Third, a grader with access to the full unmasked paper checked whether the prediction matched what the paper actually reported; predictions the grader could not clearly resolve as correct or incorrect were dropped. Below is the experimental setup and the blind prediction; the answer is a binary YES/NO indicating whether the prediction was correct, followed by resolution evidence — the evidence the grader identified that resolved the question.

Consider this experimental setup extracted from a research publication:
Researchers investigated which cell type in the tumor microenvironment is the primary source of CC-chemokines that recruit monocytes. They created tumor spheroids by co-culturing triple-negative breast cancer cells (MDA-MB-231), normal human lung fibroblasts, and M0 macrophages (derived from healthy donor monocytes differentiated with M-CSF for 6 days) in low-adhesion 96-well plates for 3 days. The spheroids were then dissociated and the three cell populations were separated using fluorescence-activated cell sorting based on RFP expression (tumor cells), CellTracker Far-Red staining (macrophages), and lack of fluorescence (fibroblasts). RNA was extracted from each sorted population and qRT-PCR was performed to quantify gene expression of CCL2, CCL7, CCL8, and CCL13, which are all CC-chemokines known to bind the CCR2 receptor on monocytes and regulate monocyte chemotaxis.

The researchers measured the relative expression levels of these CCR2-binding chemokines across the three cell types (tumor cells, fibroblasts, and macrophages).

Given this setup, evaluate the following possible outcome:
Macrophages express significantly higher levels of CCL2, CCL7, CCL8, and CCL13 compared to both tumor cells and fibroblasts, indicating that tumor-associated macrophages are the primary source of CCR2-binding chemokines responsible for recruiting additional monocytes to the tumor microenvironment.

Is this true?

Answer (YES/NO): YES